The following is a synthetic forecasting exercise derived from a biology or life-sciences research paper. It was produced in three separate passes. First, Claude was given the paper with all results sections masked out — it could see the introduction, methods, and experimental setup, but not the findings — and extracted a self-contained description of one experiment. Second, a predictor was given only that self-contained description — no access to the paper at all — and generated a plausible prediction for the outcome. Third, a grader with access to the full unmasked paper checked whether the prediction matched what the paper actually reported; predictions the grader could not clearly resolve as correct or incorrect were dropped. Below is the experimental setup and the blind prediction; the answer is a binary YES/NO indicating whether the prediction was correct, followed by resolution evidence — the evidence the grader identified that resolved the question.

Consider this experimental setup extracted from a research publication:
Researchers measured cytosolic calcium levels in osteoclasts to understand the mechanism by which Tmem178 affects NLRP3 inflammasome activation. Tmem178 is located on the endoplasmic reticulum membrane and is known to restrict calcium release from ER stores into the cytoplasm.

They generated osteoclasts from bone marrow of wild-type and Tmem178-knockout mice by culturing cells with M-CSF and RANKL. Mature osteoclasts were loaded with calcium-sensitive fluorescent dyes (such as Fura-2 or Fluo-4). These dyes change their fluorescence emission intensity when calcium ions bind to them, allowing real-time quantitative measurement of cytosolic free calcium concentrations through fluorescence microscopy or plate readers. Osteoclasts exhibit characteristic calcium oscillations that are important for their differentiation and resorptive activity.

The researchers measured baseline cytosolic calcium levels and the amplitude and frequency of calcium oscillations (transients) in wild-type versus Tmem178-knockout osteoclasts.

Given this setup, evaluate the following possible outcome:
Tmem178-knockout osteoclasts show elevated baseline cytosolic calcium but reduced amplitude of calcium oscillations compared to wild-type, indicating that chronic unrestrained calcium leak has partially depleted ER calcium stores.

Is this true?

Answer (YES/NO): YES